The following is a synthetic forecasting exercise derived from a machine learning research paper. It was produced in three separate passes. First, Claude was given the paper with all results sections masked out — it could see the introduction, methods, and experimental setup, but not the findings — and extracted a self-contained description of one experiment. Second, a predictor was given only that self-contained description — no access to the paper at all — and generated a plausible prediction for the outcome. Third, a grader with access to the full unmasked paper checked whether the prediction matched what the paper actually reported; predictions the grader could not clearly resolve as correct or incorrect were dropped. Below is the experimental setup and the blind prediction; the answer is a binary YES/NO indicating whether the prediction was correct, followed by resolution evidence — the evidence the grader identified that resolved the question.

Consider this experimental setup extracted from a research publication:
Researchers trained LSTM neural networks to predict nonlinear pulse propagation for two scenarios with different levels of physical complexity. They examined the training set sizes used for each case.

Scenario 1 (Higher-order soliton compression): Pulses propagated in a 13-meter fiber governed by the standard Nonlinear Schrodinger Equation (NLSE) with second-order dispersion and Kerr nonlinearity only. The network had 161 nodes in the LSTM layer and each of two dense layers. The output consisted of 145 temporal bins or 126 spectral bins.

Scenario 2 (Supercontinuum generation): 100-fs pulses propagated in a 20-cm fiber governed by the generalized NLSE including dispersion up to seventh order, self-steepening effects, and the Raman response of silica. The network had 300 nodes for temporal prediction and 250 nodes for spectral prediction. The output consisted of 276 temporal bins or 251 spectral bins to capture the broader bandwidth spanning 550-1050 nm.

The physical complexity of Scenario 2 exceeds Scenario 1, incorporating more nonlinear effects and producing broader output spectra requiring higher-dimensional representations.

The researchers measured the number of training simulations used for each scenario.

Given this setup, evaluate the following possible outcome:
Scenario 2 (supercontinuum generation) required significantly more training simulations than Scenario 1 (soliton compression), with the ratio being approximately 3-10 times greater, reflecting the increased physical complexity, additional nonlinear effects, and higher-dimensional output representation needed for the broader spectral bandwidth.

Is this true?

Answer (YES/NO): NO